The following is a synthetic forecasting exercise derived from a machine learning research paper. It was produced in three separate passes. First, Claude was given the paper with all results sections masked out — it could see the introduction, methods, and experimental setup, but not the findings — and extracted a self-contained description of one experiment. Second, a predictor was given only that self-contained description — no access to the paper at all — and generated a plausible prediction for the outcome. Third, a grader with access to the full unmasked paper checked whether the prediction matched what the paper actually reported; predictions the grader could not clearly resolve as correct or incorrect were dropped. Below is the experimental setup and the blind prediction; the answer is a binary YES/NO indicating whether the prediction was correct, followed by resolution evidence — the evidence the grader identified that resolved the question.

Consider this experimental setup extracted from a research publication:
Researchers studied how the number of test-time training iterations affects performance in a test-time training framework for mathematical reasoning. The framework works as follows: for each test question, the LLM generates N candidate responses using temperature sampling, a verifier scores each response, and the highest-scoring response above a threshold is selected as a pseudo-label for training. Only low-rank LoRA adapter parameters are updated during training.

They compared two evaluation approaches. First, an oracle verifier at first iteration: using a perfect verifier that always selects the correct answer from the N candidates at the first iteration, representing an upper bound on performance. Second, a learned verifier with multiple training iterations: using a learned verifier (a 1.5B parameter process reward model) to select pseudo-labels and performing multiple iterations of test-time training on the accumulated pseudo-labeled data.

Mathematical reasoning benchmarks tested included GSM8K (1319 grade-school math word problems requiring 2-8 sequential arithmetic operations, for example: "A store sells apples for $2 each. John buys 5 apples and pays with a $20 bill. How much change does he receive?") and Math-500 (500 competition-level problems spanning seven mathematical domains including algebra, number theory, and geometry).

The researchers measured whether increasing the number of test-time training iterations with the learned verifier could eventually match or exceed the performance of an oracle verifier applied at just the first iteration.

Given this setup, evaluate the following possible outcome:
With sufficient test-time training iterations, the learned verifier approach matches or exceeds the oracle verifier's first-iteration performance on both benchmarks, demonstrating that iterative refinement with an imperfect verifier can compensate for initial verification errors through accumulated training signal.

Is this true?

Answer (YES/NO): YES